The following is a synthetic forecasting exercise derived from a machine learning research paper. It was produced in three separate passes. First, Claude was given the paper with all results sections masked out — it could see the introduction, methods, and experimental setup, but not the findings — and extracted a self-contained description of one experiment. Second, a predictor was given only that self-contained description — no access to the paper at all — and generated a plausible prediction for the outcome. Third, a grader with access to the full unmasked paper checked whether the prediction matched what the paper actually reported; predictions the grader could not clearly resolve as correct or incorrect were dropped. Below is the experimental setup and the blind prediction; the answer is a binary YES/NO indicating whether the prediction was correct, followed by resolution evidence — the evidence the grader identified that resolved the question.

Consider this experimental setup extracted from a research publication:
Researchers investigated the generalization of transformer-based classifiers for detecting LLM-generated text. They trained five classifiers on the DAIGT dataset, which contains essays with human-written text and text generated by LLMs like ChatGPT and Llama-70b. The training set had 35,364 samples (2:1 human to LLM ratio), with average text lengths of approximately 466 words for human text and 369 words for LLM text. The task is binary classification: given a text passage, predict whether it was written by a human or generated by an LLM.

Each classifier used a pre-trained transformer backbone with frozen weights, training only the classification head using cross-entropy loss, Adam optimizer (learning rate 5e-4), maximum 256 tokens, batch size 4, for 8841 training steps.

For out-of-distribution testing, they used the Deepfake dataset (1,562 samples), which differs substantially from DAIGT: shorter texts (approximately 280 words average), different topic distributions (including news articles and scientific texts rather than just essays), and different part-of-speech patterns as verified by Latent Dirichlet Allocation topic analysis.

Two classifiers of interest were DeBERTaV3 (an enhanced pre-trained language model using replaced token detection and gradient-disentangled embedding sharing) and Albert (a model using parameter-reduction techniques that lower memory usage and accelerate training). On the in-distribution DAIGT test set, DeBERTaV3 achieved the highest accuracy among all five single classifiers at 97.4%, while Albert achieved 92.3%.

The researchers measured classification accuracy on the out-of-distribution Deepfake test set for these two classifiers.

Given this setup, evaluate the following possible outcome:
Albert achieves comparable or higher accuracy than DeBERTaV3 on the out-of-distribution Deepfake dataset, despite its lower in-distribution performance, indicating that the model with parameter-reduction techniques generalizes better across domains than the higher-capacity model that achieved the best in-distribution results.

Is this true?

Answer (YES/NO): YES